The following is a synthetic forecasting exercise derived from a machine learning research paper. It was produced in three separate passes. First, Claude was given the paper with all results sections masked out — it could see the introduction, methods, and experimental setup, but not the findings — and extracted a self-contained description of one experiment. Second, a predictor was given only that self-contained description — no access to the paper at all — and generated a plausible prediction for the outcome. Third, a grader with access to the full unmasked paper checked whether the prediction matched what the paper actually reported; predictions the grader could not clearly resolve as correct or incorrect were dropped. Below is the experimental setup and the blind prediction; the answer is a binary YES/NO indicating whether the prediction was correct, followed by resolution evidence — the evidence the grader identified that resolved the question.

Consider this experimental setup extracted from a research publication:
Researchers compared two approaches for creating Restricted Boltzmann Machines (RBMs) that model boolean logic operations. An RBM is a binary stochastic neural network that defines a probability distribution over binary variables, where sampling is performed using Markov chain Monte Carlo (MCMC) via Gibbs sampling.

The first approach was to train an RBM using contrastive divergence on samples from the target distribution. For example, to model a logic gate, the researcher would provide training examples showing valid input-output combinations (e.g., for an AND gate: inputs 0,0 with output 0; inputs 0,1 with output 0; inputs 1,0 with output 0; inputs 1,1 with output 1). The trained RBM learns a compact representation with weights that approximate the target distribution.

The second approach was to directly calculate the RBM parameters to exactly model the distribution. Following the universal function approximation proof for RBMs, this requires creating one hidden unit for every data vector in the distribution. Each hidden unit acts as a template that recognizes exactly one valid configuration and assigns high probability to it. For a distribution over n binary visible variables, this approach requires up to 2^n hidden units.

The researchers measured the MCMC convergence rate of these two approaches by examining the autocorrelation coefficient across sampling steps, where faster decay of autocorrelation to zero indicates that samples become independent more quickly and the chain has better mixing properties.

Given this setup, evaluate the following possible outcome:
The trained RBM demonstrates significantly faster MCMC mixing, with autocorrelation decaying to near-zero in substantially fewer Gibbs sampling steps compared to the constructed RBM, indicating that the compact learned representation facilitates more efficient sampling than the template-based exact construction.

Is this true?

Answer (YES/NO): YES